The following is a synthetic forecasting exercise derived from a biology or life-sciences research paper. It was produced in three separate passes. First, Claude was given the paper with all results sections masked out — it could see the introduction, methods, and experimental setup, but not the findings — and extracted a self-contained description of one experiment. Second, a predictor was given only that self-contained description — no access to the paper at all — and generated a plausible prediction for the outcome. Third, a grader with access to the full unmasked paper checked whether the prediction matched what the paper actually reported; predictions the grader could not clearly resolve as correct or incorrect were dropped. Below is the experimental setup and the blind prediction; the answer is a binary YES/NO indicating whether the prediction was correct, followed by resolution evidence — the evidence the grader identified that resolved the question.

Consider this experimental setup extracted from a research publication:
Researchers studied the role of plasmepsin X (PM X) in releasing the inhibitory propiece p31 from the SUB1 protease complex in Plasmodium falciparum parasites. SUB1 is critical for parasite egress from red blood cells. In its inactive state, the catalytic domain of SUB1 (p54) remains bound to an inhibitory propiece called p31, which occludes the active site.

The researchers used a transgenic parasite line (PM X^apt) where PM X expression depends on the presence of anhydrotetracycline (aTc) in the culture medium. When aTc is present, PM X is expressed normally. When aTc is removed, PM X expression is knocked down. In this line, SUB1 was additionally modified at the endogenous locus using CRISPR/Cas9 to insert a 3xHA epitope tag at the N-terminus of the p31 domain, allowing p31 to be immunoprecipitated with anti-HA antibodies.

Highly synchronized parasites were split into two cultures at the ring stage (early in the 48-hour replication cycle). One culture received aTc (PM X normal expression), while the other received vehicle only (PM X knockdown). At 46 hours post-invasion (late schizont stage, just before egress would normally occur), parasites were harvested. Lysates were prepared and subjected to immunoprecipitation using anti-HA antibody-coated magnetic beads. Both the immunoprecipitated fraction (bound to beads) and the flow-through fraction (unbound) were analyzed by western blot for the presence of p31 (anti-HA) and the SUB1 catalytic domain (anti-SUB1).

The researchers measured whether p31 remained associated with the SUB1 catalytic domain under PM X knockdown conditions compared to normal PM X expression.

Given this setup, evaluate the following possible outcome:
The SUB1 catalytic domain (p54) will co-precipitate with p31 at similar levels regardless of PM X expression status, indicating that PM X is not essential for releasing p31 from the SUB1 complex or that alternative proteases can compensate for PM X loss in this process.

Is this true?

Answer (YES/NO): NO